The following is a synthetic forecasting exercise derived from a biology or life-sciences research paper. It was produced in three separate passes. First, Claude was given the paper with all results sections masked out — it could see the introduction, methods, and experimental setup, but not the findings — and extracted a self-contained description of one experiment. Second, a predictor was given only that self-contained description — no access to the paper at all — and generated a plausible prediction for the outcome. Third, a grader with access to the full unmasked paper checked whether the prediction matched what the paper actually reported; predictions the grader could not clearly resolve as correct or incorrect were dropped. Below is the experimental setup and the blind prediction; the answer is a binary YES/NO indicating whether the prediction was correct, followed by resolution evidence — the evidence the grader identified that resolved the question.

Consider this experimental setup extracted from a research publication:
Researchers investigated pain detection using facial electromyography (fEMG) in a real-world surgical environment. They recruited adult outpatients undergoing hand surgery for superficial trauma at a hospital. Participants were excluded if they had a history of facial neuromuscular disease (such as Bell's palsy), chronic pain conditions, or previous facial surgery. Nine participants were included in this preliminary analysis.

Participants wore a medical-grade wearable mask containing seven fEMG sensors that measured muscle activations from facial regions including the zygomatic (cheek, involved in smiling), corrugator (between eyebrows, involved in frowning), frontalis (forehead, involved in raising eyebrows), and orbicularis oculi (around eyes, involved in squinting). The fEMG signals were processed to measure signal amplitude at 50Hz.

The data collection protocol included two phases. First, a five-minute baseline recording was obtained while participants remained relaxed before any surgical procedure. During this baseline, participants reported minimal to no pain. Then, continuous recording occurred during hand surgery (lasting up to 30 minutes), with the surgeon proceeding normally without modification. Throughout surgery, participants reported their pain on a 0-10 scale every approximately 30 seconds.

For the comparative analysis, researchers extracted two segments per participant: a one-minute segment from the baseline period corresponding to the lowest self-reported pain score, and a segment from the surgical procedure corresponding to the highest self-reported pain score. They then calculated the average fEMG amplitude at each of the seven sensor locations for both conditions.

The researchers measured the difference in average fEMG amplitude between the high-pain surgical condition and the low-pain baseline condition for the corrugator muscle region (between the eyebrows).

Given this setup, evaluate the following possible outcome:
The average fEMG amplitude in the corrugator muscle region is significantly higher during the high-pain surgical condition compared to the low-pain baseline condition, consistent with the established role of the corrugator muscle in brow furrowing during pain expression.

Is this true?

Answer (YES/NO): NO